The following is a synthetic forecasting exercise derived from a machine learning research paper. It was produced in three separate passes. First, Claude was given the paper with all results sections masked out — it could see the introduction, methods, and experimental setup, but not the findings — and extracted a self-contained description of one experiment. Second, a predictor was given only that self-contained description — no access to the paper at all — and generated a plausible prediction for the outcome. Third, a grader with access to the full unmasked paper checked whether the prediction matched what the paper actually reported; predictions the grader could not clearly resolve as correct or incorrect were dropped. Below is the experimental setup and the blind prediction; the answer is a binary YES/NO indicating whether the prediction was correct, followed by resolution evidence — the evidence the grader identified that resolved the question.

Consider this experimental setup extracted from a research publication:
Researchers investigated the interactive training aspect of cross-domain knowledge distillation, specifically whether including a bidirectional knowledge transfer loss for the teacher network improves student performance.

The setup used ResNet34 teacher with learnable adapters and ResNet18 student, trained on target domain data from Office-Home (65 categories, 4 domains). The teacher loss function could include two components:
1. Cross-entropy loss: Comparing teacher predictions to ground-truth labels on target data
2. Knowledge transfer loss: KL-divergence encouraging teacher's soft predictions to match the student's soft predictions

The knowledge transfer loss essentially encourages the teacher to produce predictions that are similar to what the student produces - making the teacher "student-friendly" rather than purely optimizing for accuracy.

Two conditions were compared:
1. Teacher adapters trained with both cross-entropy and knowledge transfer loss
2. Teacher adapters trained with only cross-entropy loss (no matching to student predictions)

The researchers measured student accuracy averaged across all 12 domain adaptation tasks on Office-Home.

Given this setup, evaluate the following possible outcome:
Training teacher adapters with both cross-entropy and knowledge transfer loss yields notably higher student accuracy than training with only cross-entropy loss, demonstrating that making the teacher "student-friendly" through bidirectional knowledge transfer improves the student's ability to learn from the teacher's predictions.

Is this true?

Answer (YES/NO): YES